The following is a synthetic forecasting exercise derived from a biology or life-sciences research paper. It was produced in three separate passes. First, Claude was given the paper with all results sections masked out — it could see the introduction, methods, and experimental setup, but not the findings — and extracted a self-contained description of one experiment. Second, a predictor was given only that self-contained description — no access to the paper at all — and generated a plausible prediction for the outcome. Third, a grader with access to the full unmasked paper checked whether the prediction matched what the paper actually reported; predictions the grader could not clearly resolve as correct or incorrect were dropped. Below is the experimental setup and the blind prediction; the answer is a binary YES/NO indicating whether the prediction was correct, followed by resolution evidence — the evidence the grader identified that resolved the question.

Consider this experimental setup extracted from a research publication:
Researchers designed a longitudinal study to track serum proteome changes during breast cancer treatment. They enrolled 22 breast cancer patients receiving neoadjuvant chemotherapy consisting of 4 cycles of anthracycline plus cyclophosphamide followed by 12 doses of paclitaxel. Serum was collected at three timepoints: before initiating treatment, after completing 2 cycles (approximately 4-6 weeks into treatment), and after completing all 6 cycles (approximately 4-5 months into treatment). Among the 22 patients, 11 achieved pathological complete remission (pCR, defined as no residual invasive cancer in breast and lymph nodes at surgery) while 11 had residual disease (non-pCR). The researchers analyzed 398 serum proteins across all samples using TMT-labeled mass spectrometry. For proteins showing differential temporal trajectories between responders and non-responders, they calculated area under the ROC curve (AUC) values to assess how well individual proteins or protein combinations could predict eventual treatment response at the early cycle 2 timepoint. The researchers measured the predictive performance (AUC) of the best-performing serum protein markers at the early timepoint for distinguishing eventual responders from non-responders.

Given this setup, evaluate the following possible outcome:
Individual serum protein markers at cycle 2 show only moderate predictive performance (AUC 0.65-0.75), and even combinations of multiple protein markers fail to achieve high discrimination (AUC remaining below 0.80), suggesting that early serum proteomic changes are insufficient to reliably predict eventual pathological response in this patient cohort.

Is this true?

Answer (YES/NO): NO